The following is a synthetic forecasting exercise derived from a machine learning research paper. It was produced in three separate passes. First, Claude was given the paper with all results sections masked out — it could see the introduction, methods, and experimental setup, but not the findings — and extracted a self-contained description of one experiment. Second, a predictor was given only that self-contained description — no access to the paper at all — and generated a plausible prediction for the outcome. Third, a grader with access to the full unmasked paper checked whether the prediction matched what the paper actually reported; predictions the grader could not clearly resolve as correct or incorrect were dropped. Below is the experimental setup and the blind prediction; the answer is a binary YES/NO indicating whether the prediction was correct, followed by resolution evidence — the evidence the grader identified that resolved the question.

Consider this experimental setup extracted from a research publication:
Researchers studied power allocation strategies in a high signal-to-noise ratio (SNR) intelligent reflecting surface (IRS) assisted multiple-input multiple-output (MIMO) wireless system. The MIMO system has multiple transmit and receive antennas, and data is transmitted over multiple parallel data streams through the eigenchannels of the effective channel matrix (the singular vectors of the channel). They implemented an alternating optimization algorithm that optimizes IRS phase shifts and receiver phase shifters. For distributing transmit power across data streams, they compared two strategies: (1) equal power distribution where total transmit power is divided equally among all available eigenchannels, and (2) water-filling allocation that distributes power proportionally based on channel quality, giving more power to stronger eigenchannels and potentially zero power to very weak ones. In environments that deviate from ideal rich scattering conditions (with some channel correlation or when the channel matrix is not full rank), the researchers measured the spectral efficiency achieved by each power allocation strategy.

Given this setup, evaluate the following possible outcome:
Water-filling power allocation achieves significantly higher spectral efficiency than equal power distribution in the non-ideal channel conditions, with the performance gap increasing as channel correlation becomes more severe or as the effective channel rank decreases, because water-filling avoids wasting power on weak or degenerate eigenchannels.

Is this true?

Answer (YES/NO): NO